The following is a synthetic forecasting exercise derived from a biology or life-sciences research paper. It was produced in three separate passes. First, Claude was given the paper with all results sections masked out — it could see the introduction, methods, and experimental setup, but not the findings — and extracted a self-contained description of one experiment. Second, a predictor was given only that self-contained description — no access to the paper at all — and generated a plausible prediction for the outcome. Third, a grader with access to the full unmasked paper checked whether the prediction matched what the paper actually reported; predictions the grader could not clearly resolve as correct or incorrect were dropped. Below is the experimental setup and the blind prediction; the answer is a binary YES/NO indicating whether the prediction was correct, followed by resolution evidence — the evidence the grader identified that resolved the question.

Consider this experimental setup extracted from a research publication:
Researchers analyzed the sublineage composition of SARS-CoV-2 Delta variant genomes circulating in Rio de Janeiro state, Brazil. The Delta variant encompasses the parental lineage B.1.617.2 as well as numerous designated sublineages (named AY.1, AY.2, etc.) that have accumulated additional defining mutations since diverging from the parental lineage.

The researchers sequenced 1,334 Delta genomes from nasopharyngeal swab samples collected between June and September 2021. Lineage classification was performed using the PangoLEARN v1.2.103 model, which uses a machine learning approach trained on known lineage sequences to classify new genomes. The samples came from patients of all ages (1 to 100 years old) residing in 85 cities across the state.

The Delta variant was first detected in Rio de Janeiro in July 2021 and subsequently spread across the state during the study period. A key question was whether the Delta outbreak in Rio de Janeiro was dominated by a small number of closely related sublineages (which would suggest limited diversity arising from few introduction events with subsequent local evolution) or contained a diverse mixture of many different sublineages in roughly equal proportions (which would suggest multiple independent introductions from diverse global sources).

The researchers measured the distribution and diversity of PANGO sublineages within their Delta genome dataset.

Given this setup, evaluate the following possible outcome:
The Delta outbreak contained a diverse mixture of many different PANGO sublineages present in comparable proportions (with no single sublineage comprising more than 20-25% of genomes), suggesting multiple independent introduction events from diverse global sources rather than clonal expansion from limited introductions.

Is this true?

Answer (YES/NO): NO